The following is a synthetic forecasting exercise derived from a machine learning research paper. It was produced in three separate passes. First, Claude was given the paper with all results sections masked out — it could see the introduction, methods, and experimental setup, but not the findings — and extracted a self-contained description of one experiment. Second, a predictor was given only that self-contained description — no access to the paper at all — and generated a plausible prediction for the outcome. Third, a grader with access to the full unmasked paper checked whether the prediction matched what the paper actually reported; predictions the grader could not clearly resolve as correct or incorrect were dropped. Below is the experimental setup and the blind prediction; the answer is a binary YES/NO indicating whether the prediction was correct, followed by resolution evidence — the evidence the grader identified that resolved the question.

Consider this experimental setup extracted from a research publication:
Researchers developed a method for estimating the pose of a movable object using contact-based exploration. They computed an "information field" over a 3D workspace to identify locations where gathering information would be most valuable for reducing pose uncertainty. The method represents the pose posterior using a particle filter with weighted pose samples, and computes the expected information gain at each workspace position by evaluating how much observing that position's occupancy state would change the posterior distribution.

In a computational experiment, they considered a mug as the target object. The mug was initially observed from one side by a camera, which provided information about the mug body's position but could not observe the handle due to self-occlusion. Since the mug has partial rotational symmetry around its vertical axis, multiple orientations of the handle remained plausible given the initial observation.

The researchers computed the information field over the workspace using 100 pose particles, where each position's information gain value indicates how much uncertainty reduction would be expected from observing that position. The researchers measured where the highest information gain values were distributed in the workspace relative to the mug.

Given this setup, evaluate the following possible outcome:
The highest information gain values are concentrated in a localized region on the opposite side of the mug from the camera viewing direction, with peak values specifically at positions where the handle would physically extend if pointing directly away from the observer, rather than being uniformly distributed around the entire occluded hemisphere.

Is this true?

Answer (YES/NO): NO